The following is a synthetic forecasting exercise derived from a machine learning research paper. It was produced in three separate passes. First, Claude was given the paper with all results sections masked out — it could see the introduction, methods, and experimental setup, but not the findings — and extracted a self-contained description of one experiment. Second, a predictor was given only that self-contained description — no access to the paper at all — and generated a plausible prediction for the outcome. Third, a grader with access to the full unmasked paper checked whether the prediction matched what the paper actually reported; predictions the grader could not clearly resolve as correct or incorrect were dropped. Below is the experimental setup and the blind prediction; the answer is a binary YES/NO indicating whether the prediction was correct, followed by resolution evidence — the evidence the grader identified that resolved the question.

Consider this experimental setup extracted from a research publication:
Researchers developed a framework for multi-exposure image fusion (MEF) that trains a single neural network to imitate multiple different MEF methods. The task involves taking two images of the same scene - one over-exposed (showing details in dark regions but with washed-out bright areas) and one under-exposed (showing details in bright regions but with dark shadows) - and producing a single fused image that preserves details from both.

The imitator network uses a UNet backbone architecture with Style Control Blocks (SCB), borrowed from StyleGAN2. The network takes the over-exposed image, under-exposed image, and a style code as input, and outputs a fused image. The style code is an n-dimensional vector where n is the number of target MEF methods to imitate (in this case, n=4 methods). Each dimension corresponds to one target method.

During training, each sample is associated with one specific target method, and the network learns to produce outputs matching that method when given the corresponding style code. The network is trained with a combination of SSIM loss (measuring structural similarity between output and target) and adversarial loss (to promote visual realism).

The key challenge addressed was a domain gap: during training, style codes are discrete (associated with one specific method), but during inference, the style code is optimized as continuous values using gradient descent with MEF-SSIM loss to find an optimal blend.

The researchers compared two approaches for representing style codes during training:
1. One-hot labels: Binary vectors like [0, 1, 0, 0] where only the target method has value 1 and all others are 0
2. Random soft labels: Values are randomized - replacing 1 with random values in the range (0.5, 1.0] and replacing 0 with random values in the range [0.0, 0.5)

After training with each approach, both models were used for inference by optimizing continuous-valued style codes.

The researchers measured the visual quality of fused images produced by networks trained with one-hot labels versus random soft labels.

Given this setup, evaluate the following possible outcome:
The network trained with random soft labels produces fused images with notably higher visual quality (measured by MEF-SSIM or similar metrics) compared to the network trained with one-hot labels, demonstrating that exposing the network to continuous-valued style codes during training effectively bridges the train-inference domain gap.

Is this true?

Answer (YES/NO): YES